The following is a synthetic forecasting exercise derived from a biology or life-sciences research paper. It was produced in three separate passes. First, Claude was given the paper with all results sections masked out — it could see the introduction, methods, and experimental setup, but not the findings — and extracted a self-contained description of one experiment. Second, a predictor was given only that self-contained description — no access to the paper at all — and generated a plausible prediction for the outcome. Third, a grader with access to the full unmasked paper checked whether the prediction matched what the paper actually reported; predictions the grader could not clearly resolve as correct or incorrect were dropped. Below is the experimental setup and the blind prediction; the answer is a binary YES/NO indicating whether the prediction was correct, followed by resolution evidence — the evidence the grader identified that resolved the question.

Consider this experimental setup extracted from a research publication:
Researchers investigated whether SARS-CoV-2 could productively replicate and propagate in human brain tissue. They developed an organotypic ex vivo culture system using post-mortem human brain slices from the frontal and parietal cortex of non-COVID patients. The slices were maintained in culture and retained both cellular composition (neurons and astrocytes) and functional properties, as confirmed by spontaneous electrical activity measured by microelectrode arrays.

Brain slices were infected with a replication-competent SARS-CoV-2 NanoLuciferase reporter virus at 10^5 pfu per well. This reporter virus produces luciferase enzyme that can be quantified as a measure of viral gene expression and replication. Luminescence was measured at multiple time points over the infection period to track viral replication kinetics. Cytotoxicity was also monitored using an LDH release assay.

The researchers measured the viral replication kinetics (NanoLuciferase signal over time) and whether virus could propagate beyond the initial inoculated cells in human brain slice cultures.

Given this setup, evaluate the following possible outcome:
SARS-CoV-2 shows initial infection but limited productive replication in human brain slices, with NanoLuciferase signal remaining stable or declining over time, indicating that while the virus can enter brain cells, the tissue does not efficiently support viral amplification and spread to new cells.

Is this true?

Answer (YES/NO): YES